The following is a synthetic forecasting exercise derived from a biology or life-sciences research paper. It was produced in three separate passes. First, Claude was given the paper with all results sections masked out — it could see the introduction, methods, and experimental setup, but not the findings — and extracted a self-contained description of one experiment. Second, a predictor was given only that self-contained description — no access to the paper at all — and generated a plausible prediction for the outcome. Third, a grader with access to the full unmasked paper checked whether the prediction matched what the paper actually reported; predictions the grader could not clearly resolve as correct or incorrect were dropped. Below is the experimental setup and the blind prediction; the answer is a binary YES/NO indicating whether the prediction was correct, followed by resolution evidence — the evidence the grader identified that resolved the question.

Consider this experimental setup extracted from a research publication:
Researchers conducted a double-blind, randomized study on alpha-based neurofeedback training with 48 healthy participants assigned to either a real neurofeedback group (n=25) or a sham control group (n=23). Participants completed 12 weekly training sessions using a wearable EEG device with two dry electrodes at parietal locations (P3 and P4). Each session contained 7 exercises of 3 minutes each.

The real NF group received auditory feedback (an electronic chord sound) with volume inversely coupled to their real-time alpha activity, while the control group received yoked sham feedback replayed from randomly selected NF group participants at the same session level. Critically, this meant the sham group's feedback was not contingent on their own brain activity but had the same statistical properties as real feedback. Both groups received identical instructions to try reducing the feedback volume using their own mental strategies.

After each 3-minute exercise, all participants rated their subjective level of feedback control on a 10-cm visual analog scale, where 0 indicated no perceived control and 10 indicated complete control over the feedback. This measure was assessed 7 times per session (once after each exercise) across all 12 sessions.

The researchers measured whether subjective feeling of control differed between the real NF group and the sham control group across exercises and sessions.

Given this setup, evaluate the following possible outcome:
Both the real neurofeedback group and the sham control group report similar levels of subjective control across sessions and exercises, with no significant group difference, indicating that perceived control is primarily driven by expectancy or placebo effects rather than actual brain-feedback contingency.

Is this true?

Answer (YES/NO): NO